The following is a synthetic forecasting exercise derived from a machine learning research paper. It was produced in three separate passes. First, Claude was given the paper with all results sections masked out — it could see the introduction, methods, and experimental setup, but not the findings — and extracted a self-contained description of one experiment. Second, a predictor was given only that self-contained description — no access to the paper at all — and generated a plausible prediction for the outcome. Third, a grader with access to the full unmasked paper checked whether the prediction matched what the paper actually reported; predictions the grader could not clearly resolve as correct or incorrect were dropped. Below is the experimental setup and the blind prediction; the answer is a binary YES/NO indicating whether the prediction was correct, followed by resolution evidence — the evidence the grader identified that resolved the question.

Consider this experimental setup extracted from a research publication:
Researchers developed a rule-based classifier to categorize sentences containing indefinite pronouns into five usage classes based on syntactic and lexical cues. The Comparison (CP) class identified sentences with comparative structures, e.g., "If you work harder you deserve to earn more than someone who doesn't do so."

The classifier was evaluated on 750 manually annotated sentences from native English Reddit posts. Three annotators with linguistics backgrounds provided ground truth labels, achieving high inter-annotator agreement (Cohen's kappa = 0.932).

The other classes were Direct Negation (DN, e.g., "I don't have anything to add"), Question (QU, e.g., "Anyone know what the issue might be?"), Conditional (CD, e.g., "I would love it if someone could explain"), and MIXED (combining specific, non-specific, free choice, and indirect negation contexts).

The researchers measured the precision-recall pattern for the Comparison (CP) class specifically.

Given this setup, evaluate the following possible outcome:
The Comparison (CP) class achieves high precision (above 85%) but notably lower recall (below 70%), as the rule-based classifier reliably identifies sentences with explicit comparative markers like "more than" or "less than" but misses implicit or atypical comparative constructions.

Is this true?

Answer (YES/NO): NO